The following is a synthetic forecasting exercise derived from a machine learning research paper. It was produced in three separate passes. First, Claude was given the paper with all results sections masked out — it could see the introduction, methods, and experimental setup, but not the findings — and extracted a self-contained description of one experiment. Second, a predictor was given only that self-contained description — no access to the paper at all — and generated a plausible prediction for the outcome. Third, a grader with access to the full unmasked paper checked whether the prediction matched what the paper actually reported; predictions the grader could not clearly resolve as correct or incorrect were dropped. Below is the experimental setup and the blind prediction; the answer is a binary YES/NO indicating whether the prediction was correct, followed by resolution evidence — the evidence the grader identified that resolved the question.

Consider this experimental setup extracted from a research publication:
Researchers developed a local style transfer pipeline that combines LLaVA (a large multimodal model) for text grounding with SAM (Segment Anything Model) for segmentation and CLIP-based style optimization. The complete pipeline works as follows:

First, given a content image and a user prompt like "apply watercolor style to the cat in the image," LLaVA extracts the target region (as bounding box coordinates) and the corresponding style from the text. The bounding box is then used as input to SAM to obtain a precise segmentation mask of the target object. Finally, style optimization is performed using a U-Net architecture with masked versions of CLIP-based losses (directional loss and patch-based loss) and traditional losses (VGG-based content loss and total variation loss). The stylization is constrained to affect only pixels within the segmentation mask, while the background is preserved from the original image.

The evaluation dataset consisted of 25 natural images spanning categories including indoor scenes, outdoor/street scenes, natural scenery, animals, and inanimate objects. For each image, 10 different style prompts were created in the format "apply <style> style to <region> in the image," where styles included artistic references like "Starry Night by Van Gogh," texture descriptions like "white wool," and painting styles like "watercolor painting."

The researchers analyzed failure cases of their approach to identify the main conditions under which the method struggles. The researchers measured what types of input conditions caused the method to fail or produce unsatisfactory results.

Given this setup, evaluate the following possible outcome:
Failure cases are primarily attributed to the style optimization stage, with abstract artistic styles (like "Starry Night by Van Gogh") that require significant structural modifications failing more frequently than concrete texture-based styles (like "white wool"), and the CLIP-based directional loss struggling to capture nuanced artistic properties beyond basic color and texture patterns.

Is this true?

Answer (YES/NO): NO